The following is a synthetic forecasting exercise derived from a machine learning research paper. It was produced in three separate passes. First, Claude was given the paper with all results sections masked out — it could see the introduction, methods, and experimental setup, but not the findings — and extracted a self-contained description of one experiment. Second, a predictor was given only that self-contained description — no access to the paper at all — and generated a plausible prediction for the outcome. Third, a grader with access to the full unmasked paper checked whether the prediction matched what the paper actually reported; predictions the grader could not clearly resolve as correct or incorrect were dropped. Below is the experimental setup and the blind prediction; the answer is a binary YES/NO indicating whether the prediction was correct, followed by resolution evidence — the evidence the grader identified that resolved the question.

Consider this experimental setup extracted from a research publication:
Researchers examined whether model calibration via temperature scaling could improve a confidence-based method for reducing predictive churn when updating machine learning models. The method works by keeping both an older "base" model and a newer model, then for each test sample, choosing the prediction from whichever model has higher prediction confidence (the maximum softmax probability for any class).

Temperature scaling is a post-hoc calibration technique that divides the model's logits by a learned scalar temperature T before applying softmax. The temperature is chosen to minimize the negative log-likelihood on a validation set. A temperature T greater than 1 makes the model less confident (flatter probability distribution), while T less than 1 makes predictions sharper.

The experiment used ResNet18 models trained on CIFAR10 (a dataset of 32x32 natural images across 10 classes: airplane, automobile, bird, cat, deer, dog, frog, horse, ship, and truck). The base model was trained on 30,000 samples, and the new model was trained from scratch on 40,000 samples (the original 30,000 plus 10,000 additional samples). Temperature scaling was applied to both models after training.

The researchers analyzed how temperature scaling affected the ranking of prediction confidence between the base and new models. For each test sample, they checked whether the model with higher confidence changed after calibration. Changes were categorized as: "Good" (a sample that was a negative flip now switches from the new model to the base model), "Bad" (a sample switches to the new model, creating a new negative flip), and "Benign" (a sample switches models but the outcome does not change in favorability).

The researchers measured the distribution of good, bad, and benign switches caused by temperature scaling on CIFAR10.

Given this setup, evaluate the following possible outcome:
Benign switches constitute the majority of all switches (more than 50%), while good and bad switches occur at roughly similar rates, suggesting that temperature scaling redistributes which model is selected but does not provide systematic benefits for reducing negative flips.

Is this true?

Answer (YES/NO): YES